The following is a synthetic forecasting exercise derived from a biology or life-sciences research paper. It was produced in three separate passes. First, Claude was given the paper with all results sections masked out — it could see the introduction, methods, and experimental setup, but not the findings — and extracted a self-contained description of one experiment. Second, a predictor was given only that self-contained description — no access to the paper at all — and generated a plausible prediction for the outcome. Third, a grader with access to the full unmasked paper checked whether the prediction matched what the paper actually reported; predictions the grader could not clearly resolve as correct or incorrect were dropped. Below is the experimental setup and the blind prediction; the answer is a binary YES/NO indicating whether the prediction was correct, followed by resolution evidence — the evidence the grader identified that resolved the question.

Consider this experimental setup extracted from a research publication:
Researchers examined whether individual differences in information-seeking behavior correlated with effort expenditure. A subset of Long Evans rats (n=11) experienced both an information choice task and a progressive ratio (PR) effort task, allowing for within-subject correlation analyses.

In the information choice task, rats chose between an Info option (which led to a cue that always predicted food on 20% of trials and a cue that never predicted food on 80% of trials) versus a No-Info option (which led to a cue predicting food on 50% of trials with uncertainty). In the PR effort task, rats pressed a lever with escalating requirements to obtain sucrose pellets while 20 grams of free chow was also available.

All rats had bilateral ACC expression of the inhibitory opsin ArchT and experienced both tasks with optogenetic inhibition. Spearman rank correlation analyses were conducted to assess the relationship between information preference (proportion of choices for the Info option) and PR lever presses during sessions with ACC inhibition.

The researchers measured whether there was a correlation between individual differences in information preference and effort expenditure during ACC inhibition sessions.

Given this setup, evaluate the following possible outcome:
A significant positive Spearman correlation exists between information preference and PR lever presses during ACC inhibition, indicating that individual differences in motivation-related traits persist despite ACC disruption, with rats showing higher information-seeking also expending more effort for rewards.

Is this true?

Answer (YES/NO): NO